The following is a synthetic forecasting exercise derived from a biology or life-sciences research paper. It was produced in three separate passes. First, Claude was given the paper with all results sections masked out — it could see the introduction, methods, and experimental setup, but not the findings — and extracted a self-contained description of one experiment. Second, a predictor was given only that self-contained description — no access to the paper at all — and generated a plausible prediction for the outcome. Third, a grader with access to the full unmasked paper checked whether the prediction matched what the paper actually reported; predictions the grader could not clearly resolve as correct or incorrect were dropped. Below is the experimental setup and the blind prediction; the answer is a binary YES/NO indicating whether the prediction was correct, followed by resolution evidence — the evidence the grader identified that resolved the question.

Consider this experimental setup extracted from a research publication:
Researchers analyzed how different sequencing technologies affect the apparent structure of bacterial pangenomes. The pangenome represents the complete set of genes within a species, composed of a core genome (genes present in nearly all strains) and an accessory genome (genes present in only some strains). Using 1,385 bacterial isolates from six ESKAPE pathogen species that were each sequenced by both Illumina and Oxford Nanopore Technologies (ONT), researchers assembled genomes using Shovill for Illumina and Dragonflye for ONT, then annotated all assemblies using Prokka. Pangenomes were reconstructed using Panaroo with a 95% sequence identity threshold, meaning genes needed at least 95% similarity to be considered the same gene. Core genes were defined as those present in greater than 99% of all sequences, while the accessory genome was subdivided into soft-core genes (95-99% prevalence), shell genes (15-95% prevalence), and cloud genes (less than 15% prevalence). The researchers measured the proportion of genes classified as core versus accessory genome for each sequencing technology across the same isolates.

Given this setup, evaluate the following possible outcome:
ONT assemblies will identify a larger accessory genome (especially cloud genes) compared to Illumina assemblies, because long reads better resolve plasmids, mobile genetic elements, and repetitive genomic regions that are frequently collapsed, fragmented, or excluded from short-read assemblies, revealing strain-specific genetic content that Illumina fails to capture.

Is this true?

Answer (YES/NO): YES